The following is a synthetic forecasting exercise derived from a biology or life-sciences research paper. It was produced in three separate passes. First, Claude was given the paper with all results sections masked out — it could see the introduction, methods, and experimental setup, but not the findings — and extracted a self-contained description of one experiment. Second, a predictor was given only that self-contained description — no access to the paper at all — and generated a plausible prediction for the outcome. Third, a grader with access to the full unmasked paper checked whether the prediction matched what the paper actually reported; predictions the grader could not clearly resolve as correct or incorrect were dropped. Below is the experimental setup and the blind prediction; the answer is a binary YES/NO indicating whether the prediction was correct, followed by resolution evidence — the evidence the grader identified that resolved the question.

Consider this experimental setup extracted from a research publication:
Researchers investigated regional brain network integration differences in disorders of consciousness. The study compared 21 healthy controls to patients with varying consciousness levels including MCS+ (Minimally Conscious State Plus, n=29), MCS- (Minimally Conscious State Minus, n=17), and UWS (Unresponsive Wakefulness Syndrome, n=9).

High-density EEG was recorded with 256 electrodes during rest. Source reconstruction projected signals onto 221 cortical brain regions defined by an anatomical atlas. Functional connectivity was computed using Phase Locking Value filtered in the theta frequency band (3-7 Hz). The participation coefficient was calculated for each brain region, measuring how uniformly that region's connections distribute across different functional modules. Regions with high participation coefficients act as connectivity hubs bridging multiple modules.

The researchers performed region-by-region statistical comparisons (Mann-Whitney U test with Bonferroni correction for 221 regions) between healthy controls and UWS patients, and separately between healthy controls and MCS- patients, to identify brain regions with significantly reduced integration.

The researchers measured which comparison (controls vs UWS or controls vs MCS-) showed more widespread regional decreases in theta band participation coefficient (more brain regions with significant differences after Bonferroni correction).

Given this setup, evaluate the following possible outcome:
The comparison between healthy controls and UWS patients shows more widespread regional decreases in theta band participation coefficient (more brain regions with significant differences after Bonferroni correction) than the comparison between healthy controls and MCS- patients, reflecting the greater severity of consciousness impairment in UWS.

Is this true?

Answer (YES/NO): NO